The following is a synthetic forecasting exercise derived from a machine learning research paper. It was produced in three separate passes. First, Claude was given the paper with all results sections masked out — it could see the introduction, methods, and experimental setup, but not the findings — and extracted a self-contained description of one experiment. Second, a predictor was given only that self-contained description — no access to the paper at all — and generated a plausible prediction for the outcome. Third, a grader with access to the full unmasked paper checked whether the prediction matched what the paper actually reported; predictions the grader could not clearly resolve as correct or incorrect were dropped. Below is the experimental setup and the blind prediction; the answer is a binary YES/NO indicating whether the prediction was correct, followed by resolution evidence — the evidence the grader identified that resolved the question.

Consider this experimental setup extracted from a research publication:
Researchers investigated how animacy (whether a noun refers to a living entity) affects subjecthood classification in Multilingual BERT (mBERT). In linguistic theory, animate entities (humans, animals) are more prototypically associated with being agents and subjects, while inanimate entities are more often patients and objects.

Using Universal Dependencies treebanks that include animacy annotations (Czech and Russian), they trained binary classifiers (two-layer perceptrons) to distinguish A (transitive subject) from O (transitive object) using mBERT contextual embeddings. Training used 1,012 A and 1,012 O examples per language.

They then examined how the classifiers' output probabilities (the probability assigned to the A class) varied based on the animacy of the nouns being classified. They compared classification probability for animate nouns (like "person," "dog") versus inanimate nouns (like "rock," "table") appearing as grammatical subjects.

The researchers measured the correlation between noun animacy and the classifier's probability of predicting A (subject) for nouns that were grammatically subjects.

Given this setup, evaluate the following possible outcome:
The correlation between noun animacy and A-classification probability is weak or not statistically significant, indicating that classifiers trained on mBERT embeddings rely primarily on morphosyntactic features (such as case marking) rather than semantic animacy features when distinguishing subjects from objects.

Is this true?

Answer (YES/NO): NO